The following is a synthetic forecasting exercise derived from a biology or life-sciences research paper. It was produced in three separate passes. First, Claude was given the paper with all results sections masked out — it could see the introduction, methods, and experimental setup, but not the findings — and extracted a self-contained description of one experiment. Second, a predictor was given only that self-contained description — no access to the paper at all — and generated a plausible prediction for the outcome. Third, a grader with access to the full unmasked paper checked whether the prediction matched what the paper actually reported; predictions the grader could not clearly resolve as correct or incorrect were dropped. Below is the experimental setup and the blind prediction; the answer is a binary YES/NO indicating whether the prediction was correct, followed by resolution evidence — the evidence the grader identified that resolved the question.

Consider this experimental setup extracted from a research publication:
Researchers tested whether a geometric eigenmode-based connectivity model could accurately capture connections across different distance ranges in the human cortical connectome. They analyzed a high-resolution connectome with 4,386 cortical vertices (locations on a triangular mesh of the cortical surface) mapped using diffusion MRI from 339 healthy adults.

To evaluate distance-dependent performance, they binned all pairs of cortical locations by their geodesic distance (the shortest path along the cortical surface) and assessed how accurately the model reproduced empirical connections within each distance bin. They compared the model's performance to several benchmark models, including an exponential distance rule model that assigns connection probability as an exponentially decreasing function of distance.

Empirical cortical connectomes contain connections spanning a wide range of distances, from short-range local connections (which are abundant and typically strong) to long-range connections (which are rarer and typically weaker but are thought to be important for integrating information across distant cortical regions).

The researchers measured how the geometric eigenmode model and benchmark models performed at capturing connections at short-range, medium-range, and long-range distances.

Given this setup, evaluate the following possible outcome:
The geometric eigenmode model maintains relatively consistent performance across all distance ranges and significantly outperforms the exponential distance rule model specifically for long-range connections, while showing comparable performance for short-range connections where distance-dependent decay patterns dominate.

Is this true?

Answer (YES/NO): NO